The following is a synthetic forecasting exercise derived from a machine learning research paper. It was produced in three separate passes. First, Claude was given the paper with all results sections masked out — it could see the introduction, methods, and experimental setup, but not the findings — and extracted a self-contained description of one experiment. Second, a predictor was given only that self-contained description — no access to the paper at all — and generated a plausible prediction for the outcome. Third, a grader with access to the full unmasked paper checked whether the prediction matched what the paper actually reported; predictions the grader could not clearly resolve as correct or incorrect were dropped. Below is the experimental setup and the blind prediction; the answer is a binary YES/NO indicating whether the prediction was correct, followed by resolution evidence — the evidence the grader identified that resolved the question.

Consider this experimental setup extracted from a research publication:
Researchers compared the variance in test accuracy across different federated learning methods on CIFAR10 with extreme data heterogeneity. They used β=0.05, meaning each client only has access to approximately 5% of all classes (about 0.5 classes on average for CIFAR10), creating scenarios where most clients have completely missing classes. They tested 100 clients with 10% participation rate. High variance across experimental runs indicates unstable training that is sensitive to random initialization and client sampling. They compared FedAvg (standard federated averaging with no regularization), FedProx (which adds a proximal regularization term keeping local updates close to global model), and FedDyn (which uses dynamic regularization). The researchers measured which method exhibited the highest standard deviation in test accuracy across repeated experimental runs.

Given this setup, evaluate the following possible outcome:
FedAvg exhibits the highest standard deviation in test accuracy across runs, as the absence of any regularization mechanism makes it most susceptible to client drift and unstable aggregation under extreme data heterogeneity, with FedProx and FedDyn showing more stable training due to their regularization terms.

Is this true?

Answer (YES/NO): YES